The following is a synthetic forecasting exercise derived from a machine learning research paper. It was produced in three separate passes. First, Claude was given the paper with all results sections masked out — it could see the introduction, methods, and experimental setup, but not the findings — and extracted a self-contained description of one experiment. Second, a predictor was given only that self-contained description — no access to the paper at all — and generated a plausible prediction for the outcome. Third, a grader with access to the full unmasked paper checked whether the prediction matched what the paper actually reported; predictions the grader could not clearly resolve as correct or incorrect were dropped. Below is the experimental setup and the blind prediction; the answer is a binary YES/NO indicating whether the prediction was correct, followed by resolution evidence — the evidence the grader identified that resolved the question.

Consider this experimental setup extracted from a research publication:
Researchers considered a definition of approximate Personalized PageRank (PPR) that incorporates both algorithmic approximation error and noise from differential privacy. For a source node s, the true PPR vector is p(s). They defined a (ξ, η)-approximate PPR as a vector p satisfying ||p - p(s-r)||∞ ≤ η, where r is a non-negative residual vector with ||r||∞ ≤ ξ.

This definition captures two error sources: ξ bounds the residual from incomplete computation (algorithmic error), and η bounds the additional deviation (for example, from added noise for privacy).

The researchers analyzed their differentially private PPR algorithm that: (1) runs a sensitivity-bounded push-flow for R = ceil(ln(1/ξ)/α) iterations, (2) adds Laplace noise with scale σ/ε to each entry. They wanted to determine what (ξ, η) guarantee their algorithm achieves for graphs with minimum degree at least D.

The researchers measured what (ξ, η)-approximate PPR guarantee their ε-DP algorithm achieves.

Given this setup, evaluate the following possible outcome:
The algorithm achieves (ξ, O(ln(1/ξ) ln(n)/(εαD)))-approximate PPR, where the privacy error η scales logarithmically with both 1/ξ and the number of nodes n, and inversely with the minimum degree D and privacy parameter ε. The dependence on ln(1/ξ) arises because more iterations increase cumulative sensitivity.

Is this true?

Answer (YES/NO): NO